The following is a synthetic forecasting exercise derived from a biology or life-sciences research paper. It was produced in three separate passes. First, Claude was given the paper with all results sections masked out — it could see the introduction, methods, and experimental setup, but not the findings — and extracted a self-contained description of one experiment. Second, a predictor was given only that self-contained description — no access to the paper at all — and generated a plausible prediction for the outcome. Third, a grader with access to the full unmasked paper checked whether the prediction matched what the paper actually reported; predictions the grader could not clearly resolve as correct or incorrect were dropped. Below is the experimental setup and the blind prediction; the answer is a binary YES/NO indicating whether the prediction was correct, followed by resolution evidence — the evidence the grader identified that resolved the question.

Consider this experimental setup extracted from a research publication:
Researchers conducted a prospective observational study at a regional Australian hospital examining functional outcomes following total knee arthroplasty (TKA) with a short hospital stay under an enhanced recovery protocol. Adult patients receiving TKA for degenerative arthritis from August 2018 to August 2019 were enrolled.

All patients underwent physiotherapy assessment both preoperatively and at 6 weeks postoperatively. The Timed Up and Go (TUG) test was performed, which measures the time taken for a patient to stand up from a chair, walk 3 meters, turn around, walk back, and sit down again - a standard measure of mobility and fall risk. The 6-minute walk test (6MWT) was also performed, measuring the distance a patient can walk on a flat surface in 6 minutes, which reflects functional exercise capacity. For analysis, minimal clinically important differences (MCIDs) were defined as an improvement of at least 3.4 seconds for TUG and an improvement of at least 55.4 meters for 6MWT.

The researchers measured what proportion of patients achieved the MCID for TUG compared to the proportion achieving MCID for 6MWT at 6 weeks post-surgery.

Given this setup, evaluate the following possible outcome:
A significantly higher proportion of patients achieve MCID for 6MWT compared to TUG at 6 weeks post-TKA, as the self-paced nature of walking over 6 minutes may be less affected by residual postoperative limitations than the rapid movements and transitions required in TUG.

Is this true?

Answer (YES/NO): YES